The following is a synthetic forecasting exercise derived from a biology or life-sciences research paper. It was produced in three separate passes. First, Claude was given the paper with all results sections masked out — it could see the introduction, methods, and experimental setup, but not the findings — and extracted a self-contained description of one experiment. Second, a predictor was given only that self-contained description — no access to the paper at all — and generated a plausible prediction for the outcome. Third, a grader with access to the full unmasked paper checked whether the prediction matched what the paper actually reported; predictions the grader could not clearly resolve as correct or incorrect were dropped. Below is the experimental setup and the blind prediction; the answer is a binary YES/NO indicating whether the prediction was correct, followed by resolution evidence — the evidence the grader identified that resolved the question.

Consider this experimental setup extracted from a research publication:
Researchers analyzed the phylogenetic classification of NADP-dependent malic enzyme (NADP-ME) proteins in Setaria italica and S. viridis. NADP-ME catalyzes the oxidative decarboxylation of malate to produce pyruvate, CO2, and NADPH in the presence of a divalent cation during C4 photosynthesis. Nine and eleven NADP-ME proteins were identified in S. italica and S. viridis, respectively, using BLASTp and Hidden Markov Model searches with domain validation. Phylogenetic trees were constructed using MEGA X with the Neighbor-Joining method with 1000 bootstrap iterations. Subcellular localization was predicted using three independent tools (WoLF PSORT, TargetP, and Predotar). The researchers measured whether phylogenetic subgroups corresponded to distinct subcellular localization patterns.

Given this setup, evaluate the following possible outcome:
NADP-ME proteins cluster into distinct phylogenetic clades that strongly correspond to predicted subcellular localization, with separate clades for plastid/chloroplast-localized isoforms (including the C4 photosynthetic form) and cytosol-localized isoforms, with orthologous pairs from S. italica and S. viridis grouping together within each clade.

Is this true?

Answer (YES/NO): NO